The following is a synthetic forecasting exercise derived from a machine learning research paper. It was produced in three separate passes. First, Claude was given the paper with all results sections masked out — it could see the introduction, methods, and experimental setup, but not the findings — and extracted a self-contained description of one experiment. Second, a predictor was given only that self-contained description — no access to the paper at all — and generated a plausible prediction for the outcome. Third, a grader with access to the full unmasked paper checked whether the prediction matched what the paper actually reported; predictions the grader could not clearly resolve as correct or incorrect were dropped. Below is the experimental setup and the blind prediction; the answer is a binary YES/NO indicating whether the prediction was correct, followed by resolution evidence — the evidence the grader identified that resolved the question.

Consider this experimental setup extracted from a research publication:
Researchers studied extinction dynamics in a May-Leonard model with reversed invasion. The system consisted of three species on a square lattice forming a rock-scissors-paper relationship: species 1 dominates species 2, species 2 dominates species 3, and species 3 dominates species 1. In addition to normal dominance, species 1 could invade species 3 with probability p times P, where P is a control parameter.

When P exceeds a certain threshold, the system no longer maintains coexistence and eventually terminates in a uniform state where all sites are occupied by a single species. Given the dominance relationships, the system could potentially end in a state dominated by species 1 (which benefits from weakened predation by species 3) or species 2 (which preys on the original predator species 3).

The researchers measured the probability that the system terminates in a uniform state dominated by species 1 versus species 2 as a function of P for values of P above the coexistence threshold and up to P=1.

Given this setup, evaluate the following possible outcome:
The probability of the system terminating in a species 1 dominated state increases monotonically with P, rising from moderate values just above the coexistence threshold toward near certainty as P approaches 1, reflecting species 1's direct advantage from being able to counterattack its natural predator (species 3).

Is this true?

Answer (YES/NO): NO